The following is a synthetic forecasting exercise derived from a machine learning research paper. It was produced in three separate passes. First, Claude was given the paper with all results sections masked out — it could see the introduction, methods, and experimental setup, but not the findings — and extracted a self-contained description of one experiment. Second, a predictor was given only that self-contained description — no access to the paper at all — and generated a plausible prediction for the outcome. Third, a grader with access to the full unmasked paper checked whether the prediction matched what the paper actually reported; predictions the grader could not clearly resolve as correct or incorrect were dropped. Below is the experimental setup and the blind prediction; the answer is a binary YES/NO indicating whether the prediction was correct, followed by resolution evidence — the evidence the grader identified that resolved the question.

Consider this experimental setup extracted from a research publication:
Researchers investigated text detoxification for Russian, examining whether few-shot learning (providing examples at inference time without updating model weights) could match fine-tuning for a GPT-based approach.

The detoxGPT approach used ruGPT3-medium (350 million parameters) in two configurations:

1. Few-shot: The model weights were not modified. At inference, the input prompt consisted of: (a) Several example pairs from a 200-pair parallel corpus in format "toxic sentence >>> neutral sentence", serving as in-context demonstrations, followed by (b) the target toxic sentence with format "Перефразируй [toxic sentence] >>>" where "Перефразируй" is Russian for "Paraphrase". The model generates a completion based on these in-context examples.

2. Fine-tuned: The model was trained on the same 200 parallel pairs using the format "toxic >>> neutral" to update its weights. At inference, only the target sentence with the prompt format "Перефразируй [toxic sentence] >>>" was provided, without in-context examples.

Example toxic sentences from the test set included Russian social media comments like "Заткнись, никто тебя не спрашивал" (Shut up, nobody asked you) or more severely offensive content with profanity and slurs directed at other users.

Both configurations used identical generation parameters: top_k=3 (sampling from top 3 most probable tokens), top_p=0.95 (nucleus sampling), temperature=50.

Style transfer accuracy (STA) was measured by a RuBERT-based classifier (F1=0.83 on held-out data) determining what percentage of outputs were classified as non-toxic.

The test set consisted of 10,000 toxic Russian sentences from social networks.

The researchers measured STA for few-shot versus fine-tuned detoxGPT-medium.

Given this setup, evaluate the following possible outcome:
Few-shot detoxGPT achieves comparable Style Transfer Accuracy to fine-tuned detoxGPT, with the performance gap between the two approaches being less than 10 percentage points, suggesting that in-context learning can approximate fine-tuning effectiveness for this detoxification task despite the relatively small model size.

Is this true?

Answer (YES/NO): NO